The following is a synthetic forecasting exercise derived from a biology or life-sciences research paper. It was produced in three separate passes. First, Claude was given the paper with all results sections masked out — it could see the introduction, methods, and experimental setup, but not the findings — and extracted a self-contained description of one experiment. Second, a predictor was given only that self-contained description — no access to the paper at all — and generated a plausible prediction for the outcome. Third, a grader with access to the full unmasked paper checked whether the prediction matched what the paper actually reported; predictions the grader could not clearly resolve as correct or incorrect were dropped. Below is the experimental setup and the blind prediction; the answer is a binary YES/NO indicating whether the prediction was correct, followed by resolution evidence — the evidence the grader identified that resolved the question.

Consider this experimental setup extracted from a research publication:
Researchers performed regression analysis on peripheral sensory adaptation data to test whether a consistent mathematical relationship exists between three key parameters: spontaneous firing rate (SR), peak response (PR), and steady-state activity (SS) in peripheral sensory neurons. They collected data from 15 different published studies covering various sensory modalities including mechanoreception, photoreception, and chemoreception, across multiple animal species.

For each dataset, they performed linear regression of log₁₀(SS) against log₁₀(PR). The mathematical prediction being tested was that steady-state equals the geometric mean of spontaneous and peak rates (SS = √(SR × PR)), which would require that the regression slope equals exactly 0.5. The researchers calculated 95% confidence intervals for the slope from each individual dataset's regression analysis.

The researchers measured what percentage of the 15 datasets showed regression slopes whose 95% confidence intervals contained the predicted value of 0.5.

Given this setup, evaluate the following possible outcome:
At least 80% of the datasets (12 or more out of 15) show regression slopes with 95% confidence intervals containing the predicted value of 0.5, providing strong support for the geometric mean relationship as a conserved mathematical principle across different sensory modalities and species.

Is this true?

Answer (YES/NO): NO